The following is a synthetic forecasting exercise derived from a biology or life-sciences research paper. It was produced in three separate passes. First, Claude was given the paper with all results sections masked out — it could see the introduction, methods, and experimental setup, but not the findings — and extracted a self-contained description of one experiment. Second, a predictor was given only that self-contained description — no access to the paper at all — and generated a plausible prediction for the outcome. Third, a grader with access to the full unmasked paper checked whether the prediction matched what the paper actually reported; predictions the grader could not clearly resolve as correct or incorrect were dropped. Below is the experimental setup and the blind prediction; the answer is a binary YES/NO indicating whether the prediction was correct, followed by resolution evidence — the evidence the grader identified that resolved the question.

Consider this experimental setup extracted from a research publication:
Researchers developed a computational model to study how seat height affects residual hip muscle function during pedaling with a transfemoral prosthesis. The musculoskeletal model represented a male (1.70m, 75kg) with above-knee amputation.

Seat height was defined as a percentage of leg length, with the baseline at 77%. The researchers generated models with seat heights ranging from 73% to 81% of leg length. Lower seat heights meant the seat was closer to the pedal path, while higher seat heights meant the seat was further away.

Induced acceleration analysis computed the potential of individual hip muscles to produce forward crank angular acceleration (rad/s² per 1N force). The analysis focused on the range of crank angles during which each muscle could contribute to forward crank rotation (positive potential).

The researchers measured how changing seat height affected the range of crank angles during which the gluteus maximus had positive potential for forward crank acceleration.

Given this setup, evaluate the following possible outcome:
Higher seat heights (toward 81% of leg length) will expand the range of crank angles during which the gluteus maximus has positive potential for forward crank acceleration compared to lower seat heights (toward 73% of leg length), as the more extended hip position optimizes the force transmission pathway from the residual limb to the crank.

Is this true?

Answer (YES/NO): NO